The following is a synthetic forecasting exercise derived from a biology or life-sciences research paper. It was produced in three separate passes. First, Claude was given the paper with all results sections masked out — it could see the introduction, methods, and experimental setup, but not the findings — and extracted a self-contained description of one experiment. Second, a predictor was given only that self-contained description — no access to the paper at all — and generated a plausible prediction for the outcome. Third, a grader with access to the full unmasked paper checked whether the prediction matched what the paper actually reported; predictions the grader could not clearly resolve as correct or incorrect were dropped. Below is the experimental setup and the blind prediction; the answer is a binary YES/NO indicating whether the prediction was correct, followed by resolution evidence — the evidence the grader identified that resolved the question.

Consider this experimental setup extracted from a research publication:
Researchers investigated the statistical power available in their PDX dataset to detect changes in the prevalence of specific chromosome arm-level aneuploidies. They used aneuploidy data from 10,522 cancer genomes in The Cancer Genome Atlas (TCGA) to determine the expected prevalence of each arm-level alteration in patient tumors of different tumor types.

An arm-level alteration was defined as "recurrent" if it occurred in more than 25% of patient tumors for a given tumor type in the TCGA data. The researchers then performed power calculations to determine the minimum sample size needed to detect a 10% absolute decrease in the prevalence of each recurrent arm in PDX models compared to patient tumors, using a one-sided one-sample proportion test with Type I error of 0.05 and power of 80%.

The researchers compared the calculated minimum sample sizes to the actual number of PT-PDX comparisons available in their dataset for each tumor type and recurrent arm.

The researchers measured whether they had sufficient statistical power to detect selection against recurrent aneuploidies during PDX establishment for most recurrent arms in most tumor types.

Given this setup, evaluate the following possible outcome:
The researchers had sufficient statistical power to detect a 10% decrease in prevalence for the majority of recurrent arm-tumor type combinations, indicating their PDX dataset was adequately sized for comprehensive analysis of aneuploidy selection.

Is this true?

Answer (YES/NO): NO